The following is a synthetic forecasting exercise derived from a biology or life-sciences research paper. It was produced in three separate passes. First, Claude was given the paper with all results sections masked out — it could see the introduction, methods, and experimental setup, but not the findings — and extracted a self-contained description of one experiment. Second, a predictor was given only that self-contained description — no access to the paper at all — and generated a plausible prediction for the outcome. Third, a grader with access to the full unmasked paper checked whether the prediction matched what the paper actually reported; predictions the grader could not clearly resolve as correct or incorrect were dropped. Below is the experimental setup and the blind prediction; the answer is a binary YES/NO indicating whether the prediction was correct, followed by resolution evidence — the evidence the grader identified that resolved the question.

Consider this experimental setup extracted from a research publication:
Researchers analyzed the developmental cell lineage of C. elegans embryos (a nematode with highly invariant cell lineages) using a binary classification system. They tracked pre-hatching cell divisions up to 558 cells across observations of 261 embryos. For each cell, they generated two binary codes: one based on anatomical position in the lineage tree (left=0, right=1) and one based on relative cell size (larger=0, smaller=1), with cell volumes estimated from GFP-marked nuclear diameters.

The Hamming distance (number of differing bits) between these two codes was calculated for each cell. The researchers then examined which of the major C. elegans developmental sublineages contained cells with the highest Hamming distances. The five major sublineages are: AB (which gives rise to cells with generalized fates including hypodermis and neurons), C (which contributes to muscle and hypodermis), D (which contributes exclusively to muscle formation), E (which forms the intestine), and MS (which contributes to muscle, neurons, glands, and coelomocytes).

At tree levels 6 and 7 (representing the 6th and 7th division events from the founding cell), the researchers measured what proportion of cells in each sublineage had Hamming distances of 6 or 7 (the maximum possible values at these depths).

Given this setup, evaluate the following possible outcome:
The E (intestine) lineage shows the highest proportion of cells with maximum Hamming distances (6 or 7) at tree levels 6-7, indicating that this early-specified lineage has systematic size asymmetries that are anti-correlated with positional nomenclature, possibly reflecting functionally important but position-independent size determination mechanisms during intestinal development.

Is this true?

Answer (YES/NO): NO